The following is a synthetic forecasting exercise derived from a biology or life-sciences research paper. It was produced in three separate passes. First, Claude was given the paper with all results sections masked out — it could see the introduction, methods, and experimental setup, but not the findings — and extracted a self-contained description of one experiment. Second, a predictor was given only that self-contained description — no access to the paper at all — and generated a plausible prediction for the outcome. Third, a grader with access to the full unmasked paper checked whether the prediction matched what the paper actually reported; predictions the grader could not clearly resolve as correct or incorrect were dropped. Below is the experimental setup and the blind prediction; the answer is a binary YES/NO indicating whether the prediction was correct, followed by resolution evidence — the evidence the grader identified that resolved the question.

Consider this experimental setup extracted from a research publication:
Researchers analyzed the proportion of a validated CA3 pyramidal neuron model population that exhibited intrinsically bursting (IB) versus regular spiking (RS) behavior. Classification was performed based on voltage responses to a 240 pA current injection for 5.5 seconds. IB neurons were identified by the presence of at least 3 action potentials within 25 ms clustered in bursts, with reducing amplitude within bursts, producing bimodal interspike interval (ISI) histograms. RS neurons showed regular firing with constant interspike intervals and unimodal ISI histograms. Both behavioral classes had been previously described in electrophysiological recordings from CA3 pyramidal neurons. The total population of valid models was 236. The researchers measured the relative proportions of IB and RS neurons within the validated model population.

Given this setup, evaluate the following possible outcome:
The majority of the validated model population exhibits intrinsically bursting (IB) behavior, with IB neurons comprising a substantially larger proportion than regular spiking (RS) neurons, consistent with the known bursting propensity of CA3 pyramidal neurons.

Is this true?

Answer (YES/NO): NO